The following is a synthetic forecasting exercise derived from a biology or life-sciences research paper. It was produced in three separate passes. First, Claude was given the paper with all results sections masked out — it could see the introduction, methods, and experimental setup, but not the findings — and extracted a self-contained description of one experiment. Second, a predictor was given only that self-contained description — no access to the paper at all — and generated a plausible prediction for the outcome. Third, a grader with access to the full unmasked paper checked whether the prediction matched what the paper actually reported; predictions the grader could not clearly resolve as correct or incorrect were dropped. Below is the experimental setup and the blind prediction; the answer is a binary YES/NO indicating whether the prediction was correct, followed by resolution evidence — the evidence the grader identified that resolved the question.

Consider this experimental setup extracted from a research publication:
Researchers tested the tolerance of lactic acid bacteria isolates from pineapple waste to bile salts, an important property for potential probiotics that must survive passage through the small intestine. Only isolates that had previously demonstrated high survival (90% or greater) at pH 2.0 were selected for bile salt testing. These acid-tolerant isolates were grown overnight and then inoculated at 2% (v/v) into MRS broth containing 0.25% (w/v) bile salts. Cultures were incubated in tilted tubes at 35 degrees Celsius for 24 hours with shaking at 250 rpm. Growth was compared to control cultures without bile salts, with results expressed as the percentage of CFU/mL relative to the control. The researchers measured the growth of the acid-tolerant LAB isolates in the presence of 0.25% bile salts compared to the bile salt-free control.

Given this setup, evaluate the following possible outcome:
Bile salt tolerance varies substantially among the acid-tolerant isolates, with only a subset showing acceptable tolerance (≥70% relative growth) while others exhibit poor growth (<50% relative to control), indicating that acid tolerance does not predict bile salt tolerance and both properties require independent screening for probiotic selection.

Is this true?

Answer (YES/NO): NO